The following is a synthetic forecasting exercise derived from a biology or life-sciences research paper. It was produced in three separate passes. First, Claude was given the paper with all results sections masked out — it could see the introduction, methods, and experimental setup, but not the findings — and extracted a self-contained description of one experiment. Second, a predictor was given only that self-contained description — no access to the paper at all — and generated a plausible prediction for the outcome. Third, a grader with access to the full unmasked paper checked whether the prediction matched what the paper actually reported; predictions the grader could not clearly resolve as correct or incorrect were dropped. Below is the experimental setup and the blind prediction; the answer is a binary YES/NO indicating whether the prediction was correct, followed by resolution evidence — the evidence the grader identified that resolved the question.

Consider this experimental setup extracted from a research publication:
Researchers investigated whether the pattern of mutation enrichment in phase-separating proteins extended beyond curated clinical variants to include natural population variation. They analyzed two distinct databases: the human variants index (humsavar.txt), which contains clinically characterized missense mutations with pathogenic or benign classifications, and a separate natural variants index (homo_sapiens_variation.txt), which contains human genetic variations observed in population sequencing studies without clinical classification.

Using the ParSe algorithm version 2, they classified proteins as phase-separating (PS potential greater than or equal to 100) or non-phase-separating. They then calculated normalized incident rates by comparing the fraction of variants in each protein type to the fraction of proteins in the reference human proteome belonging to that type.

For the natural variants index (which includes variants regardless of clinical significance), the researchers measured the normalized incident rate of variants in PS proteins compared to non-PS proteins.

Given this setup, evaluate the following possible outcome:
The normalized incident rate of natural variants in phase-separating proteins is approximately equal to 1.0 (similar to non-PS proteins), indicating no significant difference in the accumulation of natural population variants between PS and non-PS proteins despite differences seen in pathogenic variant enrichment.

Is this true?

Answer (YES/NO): NO